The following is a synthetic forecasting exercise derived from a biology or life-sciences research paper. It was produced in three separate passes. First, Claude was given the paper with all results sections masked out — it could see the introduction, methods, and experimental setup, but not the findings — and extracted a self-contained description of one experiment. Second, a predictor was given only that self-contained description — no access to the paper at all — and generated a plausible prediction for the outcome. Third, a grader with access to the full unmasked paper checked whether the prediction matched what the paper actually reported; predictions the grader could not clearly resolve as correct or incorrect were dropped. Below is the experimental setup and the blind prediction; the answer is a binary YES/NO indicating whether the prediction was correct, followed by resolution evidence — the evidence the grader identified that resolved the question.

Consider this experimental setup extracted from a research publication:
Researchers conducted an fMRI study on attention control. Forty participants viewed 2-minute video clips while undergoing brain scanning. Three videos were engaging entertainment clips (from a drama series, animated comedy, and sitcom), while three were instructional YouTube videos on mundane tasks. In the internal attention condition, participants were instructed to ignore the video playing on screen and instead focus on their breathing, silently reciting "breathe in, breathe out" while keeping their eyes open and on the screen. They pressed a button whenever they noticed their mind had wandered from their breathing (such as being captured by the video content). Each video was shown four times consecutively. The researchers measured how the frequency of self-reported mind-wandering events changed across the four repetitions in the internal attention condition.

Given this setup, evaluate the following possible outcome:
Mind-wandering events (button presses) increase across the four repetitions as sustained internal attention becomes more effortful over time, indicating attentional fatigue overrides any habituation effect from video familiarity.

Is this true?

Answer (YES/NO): NO